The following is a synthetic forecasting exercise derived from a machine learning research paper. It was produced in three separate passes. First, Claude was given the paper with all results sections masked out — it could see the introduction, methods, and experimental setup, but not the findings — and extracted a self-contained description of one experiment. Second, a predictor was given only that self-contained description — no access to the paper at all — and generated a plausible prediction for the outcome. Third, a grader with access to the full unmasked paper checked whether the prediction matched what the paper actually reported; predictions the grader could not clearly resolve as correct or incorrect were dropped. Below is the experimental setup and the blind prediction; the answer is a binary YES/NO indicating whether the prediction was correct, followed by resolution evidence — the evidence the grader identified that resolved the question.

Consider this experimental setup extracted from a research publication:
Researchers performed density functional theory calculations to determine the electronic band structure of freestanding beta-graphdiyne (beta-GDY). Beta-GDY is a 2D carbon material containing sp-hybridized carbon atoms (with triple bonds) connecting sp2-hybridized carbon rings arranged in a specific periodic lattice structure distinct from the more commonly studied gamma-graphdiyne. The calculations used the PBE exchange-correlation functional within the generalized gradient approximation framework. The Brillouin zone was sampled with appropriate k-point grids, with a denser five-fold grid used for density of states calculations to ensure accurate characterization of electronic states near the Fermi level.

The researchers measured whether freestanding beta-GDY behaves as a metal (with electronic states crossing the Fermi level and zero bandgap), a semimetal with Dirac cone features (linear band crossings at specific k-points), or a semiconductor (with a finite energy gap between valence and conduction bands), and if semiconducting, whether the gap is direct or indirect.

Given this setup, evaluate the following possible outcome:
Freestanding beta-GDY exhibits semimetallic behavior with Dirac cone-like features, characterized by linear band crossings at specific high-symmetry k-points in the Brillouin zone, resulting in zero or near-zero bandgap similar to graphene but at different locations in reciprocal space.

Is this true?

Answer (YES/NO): NO